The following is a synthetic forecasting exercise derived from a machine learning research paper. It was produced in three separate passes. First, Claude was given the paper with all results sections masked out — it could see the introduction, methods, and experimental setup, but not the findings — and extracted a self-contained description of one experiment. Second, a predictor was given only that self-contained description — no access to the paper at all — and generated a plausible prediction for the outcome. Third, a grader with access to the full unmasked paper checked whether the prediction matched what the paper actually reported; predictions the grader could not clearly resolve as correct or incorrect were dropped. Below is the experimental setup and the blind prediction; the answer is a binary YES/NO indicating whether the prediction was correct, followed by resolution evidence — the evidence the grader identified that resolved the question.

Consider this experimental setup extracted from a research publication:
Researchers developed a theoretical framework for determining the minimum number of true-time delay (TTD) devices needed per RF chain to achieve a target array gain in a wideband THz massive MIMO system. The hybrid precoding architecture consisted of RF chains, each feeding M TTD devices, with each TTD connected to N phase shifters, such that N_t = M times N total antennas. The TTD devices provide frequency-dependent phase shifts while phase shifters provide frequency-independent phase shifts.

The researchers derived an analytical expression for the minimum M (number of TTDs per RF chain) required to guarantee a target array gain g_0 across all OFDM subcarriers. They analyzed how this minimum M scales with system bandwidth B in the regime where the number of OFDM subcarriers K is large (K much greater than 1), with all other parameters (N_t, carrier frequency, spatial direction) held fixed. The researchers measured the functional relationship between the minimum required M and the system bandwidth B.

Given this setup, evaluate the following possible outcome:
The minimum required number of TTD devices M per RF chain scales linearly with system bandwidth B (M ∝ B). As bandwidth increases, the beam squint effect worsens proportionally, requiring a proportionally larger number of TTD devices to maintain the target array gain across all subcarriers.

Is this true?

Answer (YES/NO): YES